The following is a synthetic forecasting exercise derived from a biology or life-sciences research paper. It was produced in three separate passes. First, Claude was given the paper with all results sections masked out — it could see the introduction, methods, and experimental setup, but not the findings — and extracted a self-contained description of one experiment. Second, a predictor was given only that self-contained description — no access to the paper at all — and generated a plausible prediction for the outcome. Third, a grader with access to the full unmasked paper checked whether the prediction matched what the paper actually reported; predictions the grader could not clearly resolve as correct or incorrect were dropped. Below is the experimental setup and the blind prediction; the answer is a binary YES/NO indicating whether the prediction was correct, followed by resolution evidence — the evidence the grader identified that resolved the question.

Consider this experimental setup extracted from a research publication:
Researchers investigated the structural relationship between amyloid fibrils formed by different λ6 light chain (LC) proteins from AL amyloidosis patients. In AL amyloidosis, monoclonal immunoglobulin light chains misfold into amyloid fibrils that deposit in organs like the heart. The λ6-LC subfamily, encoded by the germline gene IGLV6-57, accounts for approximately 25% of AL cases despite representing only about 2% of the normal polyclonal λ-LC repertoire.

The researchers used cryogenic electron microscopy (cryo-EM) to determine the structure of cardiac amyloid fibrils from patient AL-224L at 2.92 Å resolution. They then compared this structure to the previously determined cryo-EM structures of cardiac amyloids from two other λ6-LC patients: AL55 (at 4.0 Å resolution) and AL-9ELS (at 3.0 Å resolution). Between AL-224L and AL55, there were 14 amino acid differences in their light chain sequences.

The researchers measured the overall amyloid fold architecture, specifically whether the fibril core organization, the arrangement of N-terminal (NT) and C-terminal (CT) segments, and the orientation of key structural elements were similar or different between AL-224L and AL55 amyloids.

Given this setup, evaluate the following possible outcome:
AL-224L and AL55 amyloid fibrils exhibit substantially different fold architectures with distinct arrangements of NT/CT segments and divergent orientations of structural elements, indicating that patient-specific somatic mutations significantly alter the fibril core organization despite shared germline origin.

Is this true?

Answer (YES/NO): NO